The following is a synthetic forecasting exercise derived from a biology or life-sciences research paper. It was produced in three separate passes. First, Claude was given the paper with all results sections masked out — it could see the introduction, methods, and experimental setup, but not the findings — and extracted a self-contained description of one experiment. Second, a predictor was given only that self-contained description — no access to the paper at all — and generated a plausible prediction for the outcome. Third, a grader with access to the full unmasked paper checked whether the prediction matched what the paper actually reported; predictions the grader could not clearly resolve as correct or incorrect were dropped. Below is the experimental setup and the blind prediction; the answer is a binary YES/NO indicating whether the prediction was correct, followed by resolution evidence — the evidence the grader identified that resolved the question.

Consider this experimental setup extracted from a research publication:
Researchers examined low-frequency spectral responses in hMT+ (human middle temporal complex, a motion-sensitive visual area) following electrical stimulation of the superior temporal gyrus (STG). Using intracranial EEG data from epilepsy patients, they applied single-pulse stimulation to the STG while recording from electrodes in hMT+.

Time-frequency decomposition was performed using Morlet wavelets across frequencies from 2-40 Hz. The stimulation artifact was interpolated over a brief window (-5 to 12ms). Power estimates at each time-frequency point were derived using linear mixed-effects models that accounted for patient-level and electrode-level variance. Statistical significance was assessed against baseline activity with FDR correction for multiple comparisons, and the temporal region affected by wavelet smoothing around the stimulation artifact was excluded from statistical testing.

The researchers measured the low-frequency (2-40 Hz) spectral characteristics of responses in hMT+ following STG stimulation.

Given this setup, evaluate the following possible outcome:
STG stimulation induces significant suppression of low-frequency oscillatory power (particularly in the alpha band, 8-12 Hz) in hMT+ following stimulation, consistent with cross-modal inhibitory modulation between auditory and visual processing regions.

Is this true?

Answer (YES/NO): NO